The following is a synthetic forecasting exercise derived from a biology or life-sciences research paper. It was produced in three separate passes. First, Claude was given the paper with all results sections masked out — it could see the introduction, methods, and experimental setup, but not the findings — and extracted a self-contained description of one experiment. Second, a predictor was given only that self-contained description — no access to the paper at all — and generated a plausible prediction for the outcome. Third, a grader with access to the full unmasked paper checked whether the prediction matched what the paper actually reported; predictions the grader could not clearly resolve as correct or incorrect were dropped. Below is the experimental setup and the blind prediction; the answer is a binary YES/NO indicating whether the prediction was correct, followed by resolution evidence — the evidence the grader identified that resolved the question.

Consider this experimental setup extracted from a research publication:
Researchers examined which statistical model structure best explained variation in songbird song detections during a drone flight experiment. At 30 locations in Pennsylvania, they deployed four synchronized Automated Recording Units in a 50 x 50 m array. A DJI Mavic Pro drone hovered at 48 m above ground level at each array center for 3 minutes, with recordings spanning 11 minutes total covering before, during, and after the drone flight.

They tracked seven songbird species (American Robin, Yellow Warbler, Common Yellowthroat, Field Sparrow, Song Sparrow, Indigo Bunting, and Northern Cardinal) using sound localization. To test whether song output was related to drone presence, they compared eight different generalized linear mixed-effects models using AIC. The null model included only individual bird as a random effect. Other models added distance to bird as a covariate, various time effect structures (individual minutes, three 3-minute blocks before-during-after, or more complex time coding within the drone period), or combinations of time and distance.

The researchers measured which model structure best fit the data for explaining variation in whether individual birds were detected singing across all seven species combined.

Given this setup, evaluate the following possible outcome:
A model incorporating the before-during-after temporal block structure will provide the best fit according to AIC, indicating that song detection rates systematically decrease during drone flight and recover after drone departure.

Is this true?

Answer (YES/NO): NO